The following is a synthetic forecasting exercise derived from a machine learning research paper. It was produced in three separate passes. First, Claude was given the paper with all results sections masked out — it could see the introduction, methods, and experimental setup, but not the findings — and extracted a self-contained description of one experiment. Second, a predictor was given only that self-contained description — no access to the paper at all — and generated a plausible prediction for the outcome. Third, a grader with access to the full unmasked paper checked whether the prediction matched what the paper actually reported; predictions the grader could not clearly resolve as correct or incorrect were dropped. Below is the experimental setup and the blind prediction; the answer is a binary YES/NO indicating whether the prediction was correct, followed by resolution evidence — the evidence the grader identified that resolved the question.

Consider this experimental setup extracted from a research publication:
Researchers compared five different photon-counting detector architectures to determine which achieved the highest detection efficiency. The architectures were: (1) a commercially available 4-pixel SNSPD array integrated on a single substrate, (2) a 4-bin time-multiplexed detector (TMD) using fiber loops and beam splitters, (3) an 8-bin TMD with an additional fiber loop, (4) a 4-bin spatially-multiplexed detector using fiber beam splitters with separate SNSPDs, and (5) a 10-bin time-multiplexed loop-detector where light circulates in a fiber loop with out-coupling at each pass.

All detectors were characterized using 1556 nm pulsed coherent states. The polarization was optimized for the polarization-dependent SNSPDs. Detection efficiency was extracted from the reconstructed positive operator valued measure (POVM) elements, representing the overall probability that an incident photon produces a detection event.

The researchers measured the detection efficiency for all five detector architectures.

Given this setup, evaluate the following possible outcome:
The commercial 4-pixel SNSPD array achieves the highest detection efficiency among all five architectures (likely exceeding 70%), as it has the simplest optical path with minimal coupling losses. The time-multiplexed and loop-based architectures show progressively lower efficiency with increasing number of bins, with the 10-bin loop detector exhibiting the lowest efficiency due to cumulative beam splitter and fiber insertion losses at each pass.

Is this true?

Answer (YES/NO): NO